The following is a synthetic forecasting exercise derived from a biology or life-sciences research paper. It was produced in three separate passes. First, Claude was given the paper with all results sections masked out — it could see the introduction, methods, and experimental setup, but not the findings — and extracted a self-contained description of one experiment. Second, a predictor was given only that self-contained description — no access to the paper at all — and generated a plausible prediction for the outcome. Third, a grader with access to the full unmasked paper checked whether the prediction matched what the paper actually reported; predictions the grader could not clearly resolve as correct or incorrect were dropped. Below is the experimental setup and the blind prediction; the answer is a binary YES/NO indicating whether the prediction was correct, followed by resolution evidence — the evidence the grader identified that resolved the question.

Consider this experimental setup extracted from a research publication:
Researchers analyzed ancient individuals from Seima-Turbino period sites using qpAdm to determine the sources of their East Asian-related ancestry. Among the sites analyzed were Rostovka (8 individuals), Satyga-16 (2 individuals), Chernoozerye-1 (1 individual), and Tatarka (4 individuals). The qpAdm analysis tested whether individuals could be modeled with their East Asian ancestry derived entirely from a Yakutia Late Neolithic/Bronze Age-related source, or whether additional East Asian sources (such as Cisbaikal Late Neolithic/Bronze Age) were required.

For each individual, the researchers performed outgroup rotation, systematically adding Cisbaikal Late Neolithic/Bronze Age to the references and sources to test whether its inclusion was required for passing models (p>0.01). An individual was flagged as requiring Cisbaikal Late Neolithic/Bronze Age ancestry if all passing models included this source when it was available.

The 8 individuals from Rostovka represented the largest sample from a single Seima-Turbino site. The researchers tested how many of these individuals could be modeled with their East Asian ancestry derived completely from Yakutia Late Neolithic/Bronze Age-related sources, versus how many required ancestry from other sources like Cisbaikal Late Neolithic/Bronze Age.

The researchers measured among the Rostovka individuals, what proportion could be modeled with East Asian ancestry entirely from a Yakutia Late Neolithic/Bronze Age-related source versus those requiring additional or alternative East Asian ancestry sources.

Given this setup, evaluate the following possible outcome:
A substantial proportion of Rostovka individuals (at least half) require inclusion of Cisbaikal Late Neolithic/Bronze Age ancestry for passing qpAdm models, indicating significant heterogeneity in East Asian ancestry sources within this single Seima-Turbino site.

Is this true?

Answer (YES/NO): NO